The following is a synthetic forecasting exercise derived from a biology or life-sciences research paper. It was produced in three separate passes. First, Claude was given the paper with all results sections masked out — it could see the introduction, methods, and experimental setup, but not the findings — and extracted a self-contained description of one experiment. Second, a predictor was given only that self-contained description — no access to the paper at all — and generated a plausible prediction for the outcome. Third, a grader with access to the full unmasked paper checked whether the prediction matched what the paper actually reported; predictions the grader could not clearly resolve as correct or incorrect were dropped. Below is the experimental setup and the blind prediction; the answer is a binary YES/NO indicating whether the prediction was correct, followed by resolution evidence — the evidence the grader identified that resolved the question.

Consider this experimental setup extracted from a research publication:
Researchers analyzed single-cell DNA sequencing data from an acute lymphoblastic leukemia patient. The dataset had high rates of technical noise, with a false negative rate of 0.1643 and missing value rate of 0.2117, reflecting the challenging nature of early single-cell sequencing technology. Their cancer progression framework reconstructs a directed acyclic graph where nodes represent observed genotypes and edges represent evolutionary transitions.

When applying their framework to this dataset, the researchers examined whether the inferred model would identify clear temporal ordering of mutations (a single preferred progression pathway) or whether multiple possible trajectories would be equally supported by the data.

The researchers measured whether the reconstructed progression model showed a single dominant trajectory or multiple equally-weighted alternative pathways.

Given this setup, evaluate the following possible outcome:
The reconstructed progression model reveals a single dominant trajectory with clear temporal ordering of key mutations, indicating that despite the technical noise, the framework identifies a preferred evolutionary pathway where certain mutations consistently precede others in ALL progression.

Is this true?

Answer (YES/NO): NO